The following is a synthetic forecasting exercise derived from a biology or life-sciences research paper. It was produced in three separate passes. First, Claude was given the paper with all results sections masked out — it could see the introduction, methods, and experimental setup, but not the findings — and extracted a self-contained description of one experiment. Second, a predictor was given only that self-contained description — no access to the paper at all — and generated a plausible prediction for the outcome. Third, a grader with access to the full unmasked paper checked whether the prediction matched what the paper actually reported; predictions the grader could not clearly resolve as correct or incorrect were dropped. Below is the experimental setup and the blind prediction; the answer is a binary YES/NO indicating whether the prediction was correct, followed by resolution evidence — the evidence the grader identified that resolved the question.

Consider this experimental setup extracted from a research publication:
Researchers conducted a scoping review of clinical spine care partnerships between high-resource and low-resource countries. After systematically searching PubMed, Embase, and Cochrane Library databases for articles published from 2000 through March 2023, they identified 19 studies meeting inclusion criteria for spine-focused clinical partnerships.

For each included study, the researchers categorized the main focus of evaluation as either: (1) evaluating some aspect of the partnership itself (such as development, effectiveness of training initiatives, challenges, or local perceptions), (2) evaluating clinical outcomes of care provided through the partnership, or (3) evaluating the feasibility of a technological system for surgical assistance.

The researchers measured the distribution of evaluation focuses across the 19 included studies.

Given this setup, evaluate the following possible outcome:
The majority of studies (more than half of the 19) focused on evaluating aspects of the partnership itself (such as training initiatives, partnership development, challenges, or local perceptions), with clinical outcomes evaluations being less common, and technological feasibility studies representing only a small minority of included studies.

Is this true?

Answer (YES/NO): YES